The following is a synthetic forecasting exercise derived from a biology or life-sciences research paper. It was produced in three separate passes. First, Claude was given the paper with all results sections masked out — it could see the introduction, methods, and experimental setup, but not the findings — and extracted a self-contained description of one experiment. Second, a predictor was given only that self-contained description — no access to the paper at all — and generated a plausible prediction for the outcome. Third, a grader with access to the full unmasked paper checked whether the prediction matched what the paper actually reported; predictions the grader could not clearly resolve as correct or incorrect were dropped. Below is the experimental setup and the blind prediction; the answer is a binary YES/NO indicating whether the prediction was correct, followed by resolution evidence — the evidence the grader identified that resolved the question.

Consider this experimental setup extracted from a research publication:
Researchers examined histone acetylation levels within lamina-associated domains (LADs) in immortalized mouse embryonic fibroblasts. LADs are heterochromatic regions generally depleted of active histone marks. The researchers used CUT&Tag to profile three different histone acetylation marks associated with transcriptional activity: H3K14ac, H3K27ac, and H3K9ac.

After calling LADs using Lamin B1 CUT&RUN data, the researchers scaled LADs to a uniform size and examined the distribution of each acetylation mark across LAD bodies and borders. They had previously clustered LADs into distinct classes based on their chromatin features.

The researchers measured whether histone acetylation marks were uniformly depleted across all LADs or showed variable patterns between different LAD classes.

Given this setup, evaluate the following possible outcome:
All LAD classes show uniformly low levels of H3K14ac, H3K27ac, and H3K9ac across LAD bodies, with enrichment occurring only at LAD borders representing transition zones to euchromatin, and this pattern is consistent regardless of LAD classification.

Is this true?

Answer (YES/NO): NO